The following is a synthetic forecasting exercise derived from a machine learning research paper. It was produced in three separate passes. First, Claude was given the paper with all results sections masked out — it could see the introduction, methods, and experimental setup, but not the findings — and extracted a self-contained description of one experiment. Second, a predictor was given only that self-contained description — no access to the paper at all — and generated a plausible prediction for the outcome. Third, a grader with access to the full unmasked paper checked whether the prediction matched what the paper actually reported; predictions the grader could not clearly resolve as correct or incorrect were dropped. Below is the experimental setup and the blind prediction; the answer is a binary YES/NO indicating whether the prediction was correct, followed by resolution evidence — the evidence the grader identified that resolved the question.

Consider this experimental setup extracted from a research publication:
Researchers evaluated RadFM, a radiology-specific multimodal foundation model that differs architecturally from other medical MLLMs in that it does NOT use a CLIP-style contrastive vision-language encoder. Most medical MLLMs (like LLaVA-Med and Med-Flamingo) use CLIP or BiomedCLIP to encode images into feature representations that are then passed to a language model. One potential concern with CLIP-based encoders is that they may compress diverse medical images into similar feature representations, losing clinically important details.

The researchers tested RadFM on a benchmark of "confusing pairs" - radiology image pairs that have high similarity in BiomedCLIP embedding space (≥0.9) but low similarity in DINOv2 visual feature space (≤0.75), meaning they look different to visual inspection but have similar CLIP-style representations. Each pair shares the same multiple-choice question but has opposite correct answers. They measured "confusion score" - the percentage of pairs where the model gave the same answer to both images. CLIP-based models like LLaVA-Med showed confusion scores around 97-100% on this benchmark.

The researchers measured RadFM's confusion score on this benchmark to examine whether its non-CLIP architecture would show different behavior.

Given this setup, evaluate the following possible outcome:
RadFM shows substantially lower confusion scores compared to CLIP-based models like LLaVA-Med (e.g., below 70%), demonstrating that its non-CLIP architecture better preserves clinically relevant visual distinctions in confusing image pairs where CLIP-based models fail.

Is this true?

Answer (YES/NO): NO